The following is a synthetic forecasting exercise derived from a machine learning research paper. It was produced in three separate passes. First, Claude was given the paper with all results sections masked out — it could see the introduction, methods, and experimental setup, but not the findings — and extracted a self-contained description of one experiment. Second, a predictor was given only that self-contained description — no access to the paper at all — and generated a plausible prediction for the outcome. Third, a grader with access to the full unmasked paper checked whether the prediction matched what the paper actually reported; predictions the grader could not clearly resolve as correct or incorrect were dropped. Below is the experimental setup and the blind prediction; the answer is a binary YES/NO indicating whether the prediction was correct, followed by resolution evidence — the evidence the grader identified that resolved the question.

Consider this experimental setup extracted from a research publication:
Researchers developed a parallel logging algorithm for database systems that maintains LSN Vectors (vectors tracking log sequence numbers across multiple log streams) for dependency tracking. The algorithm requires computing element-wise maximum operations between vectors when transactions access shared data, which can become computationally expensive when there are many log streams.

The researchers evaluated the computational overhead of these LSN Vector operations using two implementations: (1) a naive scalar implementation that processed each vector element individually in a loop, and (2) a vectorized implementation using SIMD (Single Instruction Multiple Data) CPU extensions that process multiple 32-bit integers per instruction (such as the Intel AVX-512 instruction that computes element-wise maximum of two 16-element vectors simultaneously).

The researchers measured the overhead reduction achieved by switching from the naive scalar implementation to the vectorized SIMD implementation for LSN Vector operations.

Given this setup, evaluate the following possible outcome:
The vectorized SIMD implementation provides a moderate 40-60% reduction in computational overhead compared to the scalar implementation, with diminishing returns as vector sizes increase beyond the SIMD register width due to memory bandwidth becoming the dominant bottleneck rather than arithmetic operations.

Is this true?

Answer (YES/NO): NO